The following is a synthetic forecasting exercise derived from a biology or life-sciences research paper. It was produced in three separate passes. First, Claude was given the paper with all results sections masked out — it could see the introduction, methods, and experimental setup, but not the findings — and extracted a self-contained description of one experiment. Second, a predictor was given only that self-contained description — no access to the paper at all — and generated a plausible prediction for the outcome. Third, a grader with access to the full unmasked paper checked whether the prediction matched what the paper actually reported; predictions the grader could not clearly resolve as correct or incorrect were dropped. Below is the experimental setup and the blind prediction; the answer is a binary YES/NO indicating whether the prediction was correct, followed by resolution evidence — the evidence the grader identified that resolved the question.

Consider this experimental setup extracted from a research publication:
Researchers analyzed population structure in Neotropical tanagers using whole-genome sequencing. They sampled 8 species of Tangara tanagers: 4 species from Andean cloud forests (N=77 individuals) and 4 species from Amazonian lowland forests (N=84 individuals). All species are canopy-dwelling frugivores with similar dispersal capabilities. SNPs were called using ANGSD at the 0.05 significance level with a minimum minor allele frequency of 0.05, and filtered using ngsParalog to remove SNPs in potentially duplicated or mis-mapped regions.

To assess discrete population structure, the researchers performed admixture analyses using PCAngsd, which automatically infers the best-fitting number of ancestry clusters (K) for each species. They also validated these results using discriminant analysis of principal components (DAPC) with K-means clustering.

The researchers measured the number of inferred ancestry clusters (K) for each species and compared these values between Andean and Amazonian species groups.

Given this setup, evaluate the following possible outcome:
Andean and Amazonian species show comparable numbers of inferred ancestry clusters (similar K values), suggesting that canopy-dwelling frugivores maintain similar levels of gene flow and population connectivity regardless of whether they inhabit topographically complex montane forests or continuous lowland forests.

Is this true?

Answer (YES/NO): NO